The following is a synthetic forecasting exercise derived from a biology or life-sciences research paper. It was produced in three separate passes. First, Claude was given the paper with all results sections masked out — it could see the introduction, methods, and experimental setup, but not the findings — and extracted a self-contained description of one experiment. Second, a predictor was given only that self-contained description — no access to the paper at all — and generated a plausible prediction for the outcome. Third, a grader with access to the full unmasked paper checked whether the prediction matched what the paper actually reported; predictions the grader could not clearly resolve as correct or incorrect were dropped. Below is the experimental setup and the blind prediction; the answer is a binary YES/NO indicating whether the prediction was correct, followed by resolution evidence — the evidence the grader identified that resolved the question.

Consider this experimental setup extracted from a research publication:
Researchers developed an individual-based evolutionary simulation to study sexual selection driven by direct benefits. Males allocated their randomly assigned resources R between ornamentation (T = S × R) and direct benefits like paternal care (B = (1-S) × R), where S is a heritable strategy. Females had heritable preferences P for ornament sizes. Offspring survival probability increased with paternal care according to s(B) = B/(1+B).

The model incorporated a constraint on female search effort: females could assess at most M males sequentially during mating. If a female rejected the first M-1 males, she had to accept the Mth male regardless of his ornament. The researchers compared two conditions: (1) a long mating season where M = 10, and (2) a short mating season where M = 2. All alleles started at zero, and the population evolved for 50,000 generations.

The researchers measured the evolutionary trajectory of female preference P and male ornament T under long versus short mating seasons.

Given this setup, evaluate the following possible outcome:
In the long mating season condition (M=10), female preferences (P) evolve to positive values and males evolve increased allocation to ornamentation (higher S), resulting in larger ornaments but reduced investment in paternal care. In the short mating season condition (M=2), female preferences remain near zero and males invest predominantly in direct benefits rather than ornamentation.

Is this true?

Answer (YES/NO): NO